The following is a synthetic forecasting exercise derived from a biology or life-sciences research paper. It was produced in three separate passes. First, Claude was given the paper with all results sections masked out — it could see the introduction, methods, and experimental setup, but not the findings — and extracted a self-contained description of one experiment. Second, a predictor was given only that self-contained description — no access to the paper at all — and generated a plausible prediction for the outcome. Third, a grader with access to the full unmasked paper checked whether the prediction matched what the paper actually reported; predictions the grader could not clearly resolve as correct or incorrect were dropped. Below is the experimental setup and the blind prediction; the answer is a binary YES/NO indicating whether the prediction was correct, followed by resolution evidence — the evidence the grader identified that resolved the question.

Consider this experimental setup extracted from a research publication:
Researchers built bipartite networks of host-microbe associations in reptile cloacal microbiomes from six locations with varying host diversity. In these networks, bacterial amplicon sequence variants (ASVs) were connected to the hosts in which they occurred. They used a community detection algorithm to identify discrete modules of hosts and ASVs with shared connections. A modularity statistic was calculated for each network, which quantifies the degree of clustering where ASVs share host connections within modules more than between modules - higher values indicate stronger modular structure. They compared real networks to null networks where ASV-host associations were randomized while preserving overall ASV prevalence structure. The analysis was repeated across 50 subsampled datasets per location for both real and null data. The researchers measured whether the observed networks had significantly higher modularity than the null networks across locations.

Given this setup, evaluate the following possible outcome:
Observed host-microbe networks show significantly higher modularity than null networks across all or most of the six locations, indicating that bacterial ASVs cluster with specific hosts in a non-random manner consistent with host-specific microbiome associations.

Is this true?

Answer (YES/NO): YES